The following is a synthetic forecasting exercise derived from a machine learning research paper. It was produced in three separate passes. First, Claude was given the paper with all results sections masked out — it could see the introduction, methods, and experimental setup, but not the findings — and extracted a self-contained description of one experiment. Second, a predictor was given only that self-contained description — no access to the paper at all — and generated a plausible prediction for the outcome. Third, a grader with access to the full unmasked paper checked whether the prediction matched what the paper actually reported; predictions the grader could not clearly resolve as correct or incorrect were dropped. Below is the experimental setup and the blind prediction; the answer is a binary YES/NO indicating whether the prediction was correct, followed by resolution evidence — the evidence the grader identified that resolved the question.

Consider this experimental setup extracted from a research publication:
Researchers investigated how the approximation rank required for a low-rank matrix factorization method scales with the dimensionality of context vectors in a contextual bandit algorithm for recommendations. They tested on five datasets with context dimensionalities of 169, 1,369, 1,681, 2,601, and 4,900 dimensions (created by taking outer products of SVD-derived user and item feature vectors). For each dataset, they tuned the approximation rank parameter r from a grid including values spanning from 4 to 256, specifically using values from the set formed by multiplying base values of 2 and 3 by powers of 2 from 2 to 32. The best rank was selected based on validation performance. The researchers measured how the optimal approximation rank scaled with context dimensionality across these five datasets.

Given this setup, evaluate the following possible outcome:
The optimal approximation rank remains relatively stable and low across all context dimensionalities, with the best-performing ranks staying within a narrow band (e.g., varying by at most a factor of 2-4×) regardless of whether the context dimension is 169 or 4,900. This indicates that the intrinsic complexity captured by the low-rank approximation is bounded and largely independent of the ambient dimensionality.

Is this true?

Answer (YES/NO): NO